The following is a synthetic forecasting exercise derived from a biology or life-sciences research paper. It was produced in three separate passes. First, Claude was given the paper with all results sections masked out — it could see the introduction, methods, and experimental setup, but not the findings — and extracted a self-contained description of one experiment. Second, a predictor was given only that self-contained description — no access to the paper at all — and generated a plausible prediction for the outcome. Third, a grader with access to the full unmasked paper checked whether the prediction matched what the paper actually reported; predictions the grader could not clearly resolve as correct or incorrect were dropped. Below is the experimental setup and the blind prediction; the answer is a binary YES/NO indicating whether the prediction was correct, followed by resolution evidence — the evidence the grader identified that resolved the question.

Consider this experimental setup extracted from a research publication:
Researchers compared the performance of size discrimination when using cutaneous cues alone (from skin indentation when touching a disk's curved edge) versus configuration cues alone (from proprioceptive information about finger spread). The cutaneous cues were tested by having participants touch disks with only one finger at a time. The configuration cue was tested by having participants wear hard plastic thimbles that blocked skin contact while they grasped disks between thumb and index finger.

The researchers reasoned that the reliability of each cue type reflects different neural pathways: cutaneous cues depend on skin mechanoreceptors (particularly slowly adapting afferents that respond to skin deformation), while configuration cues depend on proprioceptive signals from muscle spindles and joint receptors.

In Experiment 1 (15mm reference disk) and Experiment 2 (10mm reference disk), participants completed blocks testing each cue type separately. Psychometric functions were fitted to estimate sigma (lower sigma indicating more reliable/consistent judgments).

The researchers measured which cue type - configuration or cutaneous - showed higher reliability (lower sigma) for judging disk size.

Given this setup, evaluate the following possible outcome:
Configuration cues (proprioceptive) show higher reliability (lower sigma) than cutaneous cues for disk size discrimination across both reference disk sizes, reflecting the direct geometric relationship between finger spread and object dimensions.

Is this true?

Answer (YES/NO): YES